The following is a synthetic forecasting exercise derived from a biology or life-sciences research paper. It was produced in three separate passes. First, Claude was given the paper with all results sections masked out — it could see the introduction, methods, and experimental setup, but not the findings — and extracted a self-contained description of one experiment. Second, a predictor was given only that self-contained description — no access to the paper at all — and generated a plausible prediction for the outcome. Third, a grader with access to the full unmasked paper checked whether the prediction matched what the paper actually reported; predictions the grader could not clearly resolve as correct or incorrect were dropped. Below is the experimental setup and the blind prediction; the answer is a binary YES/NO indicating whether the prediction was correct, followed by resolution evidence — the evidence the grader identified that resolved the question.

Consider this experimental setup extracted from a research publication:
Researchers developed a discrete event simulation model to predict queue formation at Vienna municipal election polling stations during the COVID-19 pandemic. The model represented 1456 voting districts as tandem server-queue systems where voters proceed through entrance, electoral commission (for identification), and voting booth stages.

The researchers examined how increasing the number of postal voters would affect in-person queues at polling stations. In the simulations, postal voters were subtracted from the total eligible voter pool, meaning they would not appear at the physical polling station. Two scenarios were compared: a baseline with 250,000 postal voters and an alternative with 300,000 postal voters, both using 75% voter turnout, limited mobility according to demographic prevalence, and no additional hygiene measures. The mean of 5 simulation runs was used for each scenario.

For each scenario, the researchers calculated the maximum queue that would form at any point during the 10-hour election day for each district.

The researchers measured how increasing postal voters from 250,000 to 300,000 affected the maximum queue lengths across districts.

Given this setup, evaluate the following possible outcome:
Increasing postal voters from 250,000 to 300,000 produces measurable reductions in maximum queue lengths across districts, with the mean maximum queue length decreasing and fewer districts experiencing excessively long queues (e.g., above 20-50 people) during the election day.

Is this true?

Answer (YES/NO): YES